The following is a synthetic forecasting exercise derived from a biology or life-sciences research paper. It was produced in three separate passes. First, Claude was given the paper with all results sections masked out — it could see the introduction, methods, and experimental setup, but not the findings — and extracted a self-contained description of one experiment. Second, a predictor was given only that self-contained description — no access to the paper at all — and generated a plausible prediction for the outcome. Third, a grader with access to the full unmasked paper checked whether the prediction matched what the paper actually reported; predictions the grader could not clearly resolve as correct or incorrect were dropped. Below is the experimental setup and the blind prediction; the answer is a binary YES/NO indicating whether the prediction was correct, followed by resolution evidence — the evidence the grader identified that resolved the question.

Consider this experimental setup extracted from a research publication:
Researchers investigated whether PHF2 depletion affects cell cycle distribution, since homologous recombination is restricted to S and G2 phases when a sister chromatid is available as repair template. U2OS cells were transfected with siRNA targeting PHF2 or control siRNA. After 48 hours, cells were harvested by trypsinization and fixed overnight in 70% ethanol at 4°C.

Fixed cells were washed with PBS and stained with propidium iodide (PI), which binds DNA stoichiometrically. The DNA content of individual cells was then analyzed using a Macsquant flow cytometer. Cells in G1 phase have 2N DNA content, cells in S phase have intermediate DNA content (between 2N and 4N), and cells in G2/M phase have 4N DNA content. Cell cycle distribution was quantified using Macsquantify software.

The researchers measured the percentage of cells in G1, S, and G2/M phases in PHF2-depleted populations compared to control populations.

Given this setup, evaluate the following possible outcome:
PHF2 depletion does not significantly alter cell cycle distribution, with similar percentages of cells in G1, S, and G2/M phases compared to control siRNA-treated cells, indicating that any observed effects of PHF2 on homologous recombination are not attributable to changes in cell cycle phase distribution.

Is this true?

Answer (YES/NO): YES